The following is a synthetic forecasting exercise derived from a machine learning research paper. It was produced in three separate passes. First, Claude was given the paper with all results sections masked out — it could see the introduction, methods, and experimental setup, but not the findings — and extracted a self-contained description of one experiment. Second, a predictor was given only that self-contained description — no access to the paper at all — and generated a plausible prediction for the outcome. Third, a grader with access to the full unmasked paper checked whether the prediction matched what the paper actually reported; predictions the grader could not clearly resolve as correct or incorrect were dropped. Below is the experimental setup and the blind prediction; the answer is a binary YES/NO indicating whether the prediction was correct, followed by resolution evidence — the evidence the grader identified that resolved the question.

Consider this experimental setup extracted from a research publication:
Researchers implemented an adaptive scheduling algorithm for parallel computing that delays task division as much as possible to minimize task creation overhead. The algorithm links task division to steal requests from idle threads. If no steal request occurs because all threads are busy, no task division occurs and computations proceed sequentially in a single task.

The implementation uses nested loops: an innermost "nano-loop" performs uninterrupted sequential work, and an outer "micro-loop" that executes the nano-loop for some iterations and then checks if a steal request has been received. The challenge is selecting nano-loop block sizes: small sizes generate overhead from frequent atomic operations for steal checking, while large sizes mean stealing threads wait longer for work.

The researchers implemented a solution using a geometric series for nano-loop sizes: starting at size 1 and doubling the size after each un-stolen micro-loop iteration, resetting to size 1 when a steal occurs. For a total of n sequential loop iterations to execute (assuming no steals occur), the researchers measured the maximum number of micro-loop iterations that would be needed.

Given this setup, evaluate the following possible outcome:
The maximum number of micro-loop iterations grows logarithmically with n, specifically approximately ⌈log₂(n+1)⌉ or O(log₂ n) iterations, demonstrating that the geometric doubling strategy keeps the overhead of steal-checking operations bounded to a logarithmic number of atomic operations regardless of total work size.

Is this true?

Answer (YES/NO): YES